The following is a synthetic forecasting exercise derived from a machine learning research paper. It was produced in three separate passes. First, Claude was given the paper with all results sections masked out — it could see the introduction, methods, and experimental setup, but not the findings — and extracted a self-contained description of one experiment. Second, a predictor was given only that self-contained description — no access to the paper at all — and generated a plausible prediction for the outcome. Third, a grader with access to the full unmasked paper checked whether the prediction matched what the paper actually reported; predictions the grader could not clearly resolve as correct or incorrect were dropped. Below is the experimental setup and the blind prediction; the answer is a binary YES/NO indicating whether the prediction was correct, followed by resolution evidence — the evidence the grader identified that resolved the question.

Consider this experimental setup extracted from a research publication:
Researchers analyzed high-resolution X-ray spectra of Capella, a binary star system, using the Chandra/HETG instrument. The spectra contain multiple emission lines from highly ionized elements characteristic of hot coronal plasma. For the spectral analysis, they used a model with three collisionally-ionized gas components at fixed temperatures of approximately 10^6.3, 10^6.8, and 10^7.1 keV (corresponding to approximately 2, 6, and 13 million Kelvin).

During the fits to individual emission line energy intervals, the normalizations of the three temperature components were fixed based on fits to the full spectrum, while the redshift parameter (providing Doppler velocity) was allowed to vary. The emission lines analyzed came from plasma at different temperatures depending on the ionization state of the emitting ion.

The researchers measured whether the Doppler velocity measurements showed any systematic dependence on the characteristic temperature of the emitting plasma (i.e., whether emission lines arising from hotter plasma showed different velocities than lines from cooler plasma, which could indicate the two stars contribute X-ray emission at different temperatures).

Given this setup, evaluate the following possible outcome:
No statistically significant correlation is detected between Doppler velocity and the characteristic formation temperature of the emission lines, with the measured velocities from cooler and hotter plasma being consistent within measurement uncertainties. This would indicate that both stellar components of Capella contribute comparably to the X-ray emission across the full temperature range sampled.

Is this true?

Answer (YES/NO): NO